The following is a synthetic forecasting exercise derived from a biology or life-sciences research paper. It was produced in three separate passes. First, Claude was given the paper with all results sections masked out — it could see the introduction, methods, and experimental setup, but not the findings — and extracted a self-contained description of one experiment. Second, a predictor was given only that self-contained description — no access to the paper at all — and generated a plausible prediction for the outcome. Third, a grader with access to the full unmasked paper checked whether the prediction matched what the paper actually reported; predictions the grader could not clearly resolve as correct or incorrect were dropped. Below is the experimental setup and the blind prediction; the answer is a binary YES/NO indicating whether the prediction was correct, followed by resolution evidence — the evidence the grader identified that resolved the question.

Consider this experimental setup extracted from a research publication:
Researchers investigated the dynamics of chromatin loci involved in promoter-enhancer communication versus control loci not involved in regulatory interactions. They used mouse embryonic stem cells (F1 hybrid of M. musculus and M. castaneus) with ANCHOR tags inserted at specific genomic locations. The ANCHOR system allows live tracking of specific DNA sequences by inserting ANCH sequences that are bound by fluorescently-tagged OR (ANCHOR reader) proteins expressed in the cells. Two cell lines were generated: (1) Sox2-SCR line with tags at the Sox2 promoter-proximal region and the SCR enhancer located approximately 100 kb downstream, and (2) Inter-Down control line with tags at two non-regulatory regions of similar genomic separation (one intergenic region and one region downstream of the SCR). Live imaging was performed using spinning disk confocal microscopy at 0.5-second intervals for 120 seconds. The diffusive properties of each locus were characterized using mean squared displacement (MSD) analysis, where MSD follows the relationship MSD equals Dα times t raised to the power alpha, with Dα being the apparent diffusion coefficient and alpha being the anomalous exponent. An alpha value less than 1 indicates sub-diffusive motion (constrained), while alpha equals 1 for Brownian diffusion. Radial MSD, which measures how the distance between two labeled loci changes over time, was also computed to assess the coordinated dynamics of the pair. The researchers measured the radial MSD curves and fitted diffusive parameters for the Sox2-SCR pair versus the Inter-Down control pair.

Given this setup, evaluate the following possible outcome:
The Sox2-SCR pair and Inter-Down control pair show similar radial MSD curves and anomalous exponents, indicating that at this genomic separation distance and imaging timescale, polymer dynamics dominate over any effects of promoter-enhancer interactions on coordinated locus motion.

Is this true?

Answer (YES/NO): NO